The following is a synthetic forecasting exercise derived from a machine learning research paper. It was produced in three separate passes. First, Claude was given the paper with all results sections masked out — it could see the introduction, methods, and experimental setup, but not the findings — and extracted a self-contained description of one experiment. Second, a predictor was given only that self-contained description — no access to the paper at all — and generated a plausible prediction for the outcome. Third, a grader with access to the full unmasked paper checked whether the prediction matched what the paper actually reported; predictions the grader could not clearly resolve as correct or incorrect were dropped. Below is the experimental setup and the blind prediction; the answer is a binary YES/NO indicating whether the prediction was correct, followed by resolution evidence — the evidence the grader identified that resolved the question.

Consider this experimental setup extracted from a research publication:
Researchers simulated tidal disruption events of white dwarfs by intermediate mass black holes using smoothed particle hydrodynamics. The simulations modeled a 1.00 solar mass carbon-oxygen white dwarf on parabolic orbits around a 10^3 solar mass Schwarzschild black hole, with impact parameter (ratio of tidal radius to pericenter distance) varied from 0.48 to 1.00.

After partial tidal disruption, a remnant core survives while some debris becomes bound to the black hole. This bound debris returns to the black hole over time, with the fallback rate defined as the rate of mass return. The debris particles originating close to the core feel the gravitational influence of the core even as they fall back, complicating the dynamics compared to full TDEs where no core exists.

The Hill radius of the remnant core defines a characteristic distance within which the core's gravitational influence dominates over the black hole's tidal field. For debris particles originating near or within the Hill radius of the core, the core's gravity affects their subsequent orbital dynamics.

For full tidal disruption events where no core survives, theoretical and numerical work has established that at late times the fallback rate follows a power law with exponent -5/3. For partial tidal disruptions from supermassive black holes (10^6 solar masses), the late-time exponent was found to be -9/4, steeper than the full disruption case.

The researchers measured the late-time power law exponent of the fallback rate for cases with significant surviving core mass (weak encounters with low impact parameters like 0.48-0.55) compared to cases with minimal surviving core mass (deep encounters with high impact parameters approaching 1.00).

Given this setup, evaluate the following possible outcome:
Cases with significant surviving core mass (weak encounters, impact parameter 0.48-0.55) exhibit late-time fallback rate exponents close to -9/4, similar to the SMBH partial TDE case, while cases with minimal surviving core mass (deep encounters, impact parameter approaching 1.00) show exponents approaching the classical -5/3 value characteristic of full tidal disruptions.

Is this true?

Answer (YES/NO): NO